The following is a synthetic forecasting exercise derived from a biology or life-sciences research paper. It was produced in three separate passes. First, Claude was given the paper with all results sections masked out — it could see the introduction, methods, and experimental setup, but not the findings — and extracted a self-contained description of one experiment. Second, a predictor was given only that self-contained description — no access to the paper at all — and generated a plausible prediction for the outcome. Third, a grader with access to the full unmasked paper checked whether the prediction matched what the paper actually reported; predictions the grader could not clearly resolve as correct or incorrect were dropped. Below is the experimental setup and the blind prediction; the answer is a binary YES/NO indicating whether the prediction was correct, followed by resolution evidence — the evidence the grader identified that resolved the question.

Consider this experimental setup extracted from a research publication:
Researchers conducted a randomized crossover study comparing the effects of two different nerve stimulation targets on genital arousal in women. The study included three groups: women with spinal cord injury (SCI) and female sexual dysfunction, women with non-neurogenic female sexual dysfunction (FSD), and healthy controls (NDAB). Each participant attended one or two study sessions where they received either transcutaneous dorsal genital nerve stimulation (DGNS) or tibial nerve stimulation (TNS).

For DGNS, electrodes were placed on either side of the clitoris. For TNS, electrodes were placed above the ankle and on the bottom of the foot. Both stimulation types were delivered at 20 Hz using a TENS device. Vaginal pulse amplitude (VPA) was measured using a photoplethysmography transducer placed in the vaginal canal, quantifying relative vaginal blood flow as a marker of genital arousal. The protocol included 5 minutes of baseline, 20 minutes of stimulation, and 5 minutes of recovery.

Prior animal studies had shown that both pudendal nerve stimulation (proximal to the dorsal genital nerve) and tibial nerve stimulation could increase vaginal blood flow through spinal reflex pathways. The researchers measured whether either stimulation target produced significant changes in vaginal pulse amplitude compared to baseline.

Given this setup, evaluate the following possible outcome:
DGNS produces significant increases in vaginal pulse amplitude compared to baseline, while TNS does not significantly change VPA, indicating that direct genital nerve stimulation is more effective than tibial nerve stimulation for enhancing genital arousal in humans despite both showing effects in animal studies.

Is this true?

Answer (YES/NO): NO